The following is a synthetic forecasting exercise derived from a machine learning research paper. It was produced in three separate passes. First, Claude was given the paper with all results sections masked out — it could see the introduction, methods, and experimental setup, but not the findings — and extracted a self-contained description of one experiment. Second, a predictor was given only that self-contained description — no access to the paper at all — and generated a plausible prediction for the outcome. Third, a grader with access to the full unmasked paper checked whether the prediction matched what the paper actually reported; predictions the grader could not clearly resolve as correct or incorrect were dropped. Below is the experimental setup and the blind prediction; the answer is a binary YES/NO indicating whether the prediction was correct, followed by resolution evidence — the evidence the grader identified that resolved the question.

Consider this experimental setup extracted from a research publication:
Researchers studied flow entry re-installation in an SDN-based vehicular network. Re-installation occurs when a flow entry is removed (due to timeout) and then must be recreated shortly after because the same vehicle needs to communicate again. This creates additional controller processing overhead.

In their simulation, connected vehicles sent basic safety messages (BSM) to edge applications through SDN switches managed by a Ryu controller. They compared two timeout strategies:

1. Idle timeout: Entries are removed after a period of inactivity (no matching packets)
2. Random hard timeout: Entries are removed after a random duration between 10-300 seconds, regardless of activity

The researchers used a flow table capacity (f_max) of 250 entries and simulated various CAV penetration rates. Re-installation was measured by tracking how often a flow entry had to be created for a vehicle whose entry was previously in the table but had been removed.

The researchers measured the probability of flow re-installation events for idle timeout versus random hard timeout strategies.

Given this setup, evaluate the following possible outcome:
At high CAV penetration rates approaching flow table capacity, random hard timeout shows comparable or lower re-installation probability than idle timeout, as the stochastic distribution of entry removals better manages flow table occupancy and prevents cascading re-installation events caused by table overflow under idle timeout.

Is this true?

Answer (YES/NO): NO